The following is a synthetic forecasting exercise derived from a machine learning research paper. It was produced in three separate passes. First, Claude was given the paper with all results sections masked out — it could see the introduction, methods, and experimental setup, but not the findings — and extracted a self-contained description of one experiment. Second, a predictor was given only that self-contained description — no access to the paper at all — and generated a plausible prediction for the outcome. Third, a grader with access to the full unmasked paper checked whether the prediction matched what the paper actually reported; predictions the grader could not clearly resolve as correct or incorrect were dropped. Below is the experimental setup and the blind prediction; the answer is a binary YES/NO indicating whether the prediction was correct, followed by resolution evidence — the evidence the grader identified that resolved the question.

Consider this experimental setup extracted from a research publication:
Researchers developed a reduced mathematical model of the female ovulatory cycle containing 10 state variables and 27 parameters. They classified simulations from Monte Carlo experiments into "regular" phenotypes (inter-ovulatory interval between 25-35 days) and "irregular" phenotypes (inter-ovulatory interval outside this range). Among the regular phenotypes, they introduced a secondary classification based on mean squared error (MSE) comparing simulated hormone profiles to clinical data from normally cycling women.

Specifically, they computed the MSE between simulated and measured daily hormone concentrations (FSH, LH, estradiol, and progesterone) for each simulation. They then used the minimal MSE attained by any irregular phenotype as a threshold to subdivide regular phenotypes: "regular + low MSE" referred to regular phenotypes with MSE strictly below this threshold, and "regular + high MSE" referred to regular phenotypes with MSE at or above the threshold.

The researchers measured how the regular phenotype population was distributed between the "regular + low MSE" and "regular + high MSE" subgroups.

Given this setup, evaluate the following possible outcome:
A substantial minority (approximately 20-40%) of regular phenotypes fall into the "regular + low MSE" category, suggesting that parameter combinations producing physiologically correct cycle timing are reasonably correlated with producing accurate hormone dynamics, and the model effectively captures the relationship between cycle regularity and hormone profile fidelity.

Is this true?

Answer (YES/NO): NO